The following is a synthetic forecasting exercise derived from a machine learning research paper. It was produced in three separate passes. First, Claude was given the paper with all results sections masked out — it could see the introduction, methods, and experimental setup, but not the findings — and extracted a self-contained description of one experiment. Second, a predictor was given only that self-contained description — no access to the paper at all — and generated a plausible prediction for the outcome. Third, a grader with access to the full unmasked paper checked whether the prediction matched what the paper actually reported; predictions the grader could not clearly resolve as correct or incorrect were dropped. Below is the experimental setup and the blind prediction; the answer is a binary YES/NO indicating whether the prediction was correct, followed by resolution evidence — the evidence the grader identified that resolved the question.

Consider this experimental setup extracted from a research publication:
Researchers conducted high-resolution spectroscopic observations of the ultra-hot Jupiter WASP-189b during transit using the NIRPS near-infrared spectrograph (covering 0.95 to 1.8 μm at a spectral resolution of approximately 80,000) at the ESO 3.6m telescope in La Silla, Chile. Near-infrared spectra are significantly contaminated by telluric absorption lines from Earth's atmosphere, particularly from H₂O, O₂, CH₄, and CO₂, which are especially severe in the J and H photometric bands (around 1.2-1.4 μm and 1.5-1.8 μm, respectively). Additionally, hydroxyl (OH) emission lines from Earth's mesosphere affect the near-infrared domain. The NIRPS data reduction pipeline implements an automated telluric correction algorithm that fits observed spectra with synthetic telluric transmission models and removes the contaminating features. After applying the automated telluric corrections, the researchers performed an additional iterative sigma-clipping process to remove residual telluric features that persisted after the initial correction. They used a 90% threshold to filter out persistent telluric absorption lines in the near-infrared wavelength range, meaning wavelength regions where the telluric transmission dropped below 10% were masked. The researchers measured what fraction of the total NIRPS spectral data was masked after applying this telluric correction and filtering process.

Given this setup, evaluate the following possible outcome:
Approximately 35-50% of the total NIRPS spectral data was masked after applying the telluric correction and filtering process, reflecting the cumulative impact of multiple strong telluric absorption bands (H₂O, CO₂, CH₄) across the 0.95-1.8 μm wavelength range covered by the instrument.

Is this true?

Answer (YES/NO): YES